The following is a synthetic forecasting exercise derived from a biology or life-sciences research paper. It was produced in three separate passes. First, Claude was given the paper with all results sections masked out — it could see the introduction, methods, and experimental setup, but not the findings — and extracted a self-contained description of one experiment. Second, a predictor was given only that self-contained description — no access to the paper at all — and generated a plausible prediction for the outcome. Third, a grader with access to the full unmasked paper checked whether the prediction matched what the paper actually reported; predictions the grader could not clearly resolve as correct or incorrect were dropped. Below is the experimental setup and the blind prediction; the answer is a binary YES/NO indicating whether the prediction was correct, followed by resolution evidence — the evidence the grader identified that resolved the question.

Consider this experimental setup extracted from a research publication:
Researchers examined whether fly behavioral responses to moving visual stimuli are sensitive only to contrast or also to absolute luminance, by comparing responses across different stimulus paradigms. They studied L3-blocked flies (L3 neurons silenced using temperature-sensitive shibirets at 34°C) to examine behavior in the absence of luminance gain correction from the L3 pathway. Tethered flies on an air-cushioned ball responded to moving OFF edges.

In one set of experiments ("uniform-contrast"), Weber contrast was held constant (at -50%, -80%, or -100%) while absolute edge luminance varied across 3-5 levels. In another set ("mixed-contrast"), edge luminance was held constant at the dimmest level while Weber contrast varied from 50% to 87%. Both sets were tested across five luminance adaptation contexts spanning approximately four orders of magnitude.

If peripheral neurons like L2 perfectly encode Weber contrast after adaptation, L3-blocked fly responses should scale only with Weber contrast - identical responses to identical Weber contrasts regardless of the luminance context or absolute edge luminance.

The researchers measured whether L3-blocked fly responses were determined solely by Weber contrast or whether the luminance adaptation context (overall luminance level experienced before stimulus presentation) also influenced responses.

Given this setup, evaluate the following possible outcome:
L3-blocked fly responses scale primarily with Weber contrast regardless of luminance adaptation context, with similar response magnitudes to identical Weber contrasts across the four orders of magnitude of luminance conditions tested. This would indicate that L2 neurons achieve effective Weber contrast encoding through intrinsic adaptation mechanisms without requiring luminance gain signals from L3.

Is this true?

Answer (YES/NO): NO